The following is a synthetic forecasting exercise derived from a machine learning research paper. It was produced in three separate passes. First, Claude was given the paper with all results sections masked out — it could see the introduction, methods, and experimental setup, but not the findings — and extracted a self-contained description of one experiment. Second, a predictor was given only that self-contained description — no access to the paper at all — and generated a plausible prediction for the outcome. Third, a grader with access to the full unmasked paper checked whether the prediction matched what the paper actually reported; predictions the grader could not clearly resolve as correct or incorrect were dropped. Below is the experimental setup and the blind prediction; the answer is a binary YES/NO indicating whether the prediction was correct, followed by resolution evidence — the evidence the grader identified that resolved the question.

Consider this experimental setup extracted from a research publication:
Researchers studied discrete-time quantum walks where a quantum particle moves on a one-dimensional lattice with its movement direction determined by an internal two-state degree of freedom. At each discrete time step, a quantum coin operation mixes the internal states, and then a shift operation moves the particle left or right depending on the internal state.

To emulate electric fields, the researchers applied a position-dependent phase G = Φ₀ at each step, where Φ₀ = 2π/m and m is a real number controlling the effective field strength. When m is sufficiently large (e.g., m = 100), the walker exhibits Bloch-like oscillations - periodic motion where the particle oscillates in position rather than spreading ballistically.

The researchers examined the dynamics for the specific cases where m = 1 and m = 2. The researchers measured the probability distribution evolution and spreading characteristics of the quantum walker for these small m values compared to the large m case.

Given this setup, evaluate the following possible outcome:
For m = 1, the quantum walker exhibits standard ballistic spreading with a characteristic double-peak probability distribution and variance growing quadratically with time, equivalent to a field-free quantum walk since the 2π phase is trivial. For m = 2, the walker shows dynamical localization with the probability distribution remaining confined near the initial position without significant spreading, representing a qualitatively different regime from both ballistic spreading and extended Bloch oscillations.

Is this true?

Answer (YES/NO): NO